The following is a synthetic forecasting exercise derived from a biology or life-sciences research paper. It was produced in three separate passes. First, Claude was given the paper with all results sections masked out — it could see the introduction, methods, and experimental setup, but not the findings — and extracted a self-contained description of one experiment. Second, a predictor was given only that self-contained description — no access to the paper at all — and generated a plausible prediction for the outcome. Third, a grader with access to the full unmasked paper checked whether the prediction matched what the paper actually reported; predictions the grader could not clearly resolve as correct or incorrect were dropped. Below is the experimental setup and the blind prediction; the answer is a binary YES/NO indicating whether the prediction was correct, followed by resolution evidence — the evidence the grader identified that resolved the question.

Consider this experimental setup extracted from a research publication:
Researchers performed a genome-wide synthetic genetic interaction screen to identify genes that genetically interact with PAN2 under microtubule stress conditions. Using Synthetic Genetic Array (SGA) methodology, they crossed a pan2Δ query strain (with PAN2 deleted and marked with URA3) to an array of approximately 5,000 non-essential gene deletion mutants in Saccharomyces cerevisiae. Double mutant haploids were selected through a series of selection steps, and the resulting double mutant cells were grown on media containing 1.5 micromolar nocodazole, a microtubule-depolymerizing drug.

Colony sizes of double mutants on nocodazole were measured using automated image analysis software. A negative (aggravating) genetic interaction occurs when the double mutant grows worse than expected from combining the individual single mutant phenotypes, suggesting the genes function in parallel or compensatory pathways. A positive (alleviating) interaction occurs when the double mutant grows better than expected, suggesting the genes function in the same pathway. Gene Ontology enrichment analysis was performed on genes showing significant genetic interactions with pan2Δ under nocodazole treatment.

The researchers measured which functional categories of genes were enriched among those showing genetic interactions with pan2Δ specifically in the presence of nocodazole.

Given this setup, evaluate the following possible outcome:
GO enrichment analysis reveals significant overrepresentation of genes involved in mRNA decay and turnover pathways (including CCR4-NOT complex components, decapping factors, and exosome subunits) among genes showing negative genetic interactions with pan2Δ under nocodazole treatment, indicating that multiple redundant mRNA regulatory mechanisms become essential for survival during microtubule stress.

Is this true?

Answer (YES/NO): NO